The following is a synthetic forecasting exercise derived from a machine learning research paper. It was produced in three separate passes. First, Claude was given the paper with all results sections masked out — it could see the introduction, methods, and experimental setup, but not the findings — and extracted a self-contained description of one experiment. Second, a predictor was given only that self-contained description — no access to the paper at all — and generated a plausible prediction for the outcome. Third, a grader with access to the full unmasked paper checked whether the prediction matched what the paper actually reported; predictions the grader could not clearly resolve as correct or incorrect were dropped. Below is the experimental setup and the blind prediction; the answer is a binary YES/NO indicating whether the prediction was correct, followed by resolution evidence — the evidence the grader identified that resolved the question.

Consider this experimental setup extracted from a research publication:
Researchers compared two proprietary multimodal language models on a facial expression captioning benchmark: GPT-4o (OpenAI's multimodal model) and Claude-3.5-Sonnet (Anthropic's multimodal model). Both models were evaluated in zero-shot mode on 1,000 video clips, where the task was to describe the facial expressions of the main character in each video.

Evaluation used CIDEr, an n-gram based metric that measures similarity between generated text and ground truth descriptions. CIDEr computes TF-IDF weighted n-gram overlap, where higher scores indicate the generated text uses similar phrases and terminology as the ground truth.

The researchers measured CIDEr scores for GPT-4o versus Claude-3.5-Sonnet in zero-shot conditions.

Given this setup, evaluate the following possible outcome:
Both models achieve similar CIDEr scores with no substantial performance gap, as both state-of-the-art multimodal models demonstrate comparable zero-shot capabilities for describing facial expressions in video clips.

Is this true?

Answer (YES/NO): YES